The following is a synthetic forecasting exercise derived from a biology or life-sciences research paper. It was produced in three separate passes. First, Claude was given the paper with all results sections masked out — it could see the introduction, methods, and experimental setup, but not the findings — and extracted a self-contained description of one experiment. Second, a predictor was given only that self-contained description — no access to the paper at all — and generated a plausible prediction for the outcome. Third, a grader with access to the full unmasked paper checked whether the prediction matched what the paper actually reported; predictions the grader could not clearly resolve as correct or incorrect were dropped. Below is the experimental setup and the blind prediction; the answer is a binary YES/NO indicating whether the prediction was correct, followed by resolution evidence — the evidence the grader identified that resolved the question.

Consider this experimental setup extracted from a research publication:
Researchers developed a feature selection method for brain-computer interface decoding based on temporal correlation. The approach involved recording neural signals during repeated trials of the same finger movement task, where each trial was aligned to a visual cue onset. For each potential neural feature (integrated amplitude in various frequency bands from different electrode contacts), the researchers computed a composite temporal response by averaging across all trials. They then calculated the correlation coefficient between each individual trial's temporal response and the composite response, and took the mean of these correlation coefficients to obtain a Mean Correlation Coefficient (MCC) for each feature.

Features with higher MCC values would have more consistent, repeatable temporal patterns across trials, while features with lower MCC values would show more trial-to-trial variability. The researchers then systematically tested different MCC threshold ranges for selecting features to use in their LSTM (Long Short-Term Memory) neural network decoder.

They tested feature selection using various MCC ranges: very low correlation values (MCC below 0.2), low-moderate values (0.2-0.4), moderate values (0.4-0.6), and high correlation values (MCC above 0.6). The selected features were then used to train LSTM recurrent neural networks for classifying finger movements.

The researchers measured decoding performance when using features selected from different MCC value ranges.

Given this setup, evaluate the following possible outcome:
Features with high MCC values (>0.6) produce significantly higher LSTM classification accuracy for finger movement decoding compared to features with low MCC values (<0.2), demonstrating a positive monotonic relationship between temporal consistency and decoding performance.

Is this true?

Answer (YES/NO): NO